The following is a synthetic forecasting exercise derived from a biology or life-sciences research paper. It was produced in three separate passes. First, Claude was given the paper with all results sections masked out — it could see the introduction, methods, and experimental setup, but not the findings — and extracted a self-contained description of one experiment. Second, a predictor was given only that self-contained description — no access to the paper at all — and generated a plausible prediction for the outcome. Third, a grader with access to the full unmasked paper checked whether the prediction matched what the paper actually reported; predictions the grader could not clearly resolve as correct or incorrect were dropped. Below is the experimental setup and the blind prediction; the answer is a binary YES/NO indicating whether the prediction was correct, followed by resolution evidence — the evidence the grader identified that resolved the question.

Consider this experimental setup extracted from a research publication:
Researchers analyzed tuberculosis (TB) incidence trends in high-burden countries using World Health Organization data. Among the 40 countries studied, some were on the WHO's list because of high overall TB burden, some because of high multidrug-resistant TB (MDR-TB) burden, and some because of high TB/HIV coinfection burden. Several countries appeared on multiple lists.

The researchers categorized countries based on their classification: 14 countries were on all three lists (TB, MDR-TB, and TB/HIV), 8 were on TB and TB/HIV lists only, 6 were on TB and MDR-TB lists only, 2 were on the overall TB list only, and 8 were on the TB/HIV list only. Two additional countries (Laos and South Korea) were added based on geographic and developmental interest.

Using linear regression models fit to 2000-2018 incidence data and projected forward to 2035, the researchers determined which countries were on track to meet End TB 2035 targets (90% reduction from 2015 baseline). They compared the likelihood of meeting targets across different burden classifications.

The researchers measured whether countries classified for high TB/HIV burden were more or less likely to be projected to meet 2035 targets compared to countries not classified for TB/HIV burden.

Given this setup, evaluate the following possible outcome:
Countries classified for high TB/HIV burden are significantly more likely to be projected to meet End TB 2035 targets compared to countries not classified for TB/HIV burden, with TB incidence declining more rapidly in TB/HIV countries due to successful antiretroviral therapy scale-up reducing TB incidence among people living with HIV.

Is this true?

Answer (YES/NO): YES